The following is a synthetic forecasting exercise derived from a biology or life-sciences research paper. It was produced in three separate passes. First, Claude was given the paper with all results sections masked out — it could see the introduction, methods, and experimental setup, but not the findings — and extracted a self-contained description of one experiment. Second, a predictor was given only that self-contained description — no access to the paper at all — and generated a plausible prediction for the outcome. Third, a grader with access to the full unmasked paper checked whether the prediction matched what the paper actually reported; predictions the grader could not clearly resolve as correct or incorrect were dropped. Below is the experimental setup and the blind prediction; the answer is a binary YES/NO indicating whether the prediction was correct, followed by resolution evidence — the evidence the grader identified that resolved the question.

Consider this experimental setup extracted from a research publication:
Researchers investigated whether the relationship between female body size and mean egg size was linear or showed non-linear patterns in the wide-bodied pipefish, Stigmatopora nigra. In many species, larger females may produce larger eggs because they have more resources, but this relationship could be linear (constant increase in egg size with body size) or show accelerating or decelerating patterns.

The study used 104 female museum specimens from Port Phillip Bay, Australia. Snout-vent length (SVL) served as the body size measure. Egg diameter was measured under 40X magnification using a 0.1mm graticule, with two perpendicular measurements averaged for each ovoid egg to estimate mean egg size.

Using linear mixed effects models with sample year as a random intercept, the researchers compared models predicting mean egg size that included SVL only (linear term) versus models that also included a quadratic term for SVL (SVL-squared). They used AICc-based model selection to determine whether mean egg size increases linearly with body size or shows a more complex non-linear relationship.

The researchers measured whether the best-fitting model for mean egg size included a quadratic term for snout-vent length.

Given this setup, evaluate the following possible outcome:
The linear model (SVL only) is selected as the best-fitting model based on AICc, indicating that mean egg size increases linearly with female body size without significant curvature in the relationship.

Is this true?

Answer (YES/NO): NO